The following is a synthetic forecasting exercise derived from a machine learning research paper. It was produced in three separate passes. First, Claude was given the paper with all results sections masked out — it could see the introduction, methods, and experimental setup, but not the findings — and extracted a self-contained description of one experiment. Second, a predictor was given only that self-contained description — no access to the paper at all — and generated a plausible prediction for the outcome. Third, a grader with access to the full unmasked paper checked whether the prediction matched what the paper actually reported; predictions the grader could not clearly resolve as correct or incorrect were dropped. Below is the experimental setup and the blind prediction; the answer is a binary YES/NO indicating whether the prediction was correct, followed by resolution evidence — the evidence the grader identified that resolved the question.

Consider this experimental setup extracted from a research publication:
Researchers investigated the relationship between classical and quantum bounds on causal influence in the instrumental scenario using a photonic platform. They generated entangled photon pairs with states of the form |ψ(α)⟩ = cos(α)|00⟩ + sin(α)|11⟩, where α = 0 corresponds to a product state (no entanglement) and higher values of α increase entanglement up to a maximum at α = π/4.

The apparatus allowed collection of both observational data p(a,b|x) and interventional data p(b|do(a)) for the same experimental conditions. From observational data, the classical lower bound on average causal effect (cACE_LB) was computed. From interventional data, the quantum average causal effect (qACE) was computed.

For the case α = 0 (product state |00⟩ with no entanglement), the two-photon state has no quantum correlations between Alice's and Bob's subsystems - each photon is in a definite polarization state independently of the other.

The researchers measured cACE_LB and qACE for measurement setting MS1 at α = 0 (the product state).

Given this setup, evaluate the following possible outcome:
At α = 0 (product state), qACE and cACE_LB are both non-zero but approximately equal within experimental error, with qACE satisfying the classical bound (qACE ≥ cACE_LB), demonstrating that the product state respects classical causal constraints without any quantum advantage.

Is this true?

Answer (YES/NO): NO